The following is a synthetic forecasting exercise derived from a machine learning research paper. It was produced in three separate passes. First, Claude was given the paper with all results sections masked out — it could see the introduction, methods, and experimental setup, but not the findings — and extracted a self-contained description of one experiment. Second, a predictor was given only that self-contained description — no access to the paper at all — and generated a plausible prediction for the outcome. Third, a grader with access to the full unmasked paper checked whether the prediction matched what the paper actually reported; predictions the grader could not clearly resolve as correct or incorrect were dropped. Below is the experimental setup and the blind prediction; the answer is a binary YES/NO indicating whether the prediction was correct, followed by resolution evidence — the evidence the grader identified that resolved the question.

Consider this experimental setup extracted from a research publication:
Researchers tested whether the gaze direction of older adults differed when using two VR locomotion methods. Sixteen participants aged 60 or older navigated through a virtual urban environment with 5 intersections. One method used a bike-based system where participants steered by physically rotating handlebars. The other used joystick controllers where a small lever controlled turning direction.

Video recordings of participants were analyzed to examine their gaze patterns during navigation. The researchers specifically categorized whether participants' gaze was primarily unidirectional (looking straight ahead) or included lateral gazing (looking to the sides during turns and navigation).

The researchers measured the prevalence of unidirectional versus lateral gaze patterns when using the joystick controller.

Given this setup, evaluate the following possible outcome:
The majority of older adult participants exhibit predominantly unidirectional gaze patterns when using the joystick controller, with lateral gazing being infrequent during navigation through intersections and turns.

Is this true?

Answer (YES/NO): YES